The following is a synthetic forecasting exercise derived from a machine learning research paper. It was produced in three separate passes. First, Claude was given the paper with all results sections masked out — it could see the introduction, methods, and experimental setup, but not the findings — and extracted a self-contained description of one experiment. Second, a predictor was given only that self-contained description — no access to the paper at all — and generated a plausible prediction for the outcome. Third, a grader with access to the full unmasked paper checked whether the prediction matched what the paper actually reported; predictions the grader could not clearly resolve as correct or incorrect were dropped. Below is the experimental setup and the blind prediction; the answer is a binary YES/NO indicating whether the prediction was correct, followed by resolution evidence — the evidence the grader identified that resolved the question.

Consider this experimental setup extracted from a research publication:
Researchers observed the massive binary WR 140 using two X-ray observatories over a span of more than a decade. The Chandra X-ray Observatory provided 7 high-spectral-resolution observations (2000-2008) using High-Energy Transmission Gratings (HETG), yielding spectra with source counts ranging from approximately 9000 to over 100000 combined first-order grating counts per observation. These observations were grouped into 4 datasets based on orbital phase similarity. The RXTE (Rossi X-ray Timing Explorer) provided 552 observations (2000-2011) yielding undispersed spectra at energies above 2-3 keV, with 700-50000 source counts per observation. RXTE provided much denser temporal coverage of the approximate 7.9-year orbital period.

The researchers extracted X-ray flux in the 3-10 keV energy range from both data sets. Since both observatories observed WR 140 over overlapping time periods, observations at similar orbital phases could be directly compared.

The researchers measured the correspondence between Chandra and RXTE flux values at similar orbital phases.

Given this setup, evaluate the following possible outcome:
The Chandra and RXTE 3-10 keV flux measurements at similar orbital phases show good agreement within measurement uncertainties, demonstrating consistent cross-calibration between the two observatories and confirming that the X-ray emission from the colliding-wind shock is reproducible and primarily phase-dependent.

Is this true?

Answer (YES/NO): YES